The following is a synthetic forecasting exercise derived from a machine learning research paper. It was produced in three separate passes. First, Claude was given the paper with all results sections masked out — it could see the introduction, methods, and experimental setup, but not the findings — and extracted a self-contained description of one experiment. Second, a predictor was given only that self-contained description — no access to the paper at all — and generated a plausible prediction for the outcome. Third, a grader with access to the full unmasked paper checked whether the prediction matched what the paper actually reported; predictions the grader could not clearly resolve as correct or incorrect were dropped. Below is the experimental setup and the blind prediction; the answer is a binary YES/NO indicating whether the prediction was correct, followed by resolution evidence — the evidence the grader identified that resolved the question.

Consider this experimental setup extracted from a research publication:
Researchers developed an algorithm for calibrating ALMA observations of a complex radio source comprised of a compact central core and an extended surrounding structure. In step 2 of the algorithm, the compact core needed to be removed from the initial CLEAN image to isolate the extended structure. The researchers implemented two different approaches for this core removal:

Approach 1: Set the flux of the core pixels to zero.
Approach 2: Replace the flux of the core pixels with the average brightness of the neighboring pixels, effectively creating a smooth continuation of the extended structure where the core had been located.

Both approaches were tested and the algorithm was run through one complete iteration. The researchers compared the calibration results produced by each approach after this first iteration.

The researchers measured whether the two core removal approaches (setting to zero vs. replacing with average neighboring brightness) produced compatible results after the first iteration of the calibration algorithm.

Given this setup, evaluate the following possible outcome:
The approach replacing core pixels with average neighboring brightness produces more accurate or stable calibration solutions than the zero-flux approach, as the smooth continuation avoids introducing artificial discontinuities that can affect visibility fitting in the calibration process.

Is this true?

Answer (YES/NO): NO